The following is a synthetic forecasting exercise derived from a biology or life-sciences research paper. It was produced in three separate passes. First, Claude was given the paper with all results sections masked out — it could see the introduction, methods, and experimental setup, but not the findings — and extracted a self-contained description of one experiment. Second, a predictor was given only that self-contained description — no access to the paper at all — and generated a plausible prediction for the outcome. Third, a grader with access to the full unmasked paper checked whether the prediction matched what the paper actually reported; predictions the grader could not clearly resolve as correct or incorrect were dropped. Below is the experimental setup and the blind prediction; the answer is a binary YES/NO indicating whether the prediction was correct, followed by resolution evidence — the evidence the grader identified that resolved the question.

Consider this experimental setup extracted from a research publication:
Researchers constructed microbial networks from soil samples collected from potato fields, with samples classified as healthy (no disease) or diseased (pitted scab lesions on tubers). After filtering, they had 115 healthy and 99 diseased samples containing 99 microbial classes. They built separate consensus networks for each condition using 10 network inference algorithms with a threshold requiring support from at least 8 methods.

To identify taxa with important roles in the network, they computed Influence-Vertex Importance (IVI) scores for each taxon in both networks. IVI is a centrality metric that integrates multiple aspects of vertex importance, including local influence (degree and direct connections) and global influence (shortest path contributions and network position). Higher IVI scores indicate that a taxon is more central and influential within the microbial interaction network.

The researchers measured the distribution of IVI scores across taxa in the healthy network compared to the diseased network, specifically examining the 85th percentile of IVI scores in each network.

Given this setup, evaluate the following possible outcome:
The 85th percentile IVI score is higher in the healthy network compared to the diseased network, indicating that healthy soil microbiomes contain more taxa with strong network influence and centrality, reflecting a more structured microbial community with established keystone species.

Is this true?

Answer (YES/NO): YES